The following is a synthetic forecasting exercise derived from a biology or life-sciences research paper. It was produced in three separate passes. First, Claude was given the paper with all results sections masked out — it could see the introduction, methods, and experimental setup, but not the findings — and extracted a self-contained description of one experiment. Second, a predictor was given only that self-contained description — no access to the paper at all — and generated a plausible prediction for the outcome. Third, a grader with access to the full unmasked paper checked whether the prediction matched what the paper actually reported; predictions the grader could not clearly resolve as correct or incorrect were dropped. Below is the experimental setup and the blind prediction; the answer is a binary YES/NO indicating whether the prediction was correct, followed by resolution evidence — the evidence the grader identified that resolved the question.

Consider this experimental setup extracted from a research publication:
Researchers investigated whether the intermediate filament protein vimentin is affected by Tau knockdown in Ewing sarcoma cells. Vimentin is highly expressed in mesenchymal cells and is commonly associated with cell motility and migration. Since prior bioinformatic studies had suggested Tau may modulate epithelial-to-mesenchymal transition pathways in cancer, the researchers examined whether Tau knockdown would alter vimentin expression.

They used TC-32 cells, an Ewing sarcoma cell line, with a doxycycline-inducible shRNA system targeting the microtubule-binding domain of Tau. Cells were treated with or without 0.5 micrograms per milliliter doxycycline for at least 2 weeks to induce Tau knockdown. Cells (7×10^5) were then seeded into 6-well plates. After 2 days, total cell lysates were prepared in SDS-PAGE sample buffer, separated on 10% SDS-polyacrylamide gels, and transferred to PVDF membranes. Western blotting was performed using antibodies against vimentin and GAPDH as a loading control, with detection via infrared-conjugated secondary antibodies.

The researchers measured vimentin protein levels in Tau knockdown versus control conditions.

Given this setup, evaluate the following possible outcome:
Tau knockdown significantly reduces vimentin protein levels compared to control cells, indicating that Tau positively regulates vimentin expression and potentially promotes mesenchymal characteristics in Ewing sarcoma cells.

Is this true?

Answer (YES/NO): NO